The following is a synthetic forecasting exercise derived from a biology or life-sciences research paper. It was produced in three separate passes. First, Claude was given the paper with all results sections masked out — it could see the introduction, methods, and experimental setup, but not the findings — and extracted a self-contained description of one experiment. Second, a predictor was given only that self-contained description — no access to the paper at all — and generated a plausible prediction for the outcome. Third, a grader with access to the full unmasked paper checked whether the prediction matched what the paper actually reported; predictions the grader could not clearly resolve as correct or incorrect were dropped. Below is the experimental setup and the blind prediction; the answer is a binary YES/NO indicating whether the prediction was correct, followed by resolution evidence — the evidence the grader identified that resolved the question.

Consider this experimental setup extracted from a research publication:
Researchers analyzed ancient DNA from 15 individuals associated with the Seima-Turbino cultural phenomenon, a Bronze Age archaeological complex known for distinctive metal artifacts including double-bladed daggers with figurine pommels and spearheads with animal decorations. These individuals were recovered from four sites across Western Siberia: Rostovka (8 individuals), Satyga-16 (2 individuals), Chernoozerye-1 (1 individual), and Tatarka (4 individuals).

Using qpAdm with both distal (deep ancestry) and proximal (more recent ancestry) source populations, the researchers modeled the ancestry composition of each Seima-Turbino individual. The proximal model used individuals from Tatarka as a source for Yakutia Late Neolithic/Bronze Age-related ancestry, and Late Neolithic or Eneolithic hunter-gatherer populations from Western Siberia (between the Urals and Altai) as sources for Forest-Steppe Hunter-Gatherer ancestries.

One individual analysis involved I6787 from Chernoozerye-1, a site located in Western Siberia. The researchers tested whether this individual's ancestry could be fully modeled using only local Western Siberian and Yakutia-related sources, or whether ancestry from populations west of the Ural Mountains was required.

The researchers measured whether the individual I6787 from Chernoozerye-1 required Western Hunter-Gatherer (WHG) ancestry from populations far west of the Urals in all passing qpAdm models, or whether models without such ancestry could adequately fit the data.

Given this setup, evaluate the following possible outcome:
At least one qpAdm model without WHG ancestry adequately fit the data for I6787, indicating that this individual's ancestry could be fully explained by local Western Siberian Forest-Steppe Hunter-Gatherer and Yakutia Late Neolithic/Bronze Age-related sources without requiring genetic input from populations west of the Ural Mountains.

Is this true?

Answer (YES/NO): NO